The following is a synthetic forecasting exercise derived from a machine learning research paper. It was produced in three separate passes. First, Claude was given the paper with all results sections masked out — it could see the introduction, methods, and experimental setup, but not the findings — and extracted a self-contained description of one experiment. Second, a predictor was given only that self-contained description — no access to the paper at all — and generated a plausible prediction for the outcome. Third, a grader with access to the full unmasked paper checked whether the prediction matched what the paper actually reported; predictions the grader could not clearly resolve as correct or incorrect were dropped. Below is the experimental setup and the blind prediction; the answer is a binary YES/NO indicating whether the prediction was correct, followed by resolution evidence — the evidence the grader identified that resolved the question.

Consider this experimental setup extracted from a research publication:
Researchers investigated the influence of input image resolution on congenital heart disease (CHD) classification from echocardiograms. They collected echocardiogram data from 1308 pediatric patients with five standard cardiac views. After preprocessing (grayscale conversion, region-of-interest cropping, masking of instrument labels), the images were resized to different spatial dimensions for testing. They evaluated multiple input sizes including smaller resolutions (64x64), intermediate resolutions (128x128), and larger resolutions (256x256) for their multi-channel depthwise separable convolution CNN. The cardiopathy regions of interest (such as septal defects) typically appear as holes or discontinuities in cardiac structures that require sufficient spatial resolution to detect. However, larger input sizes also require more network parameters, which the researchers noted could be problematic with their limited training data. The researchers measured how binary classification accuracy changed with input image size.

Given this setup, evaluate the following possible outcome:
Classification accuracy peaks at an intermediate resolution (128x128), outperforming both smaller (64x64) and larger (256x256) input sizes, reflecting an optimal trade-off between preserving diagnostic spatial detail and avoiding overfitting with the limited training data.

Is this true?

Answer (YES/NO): YES